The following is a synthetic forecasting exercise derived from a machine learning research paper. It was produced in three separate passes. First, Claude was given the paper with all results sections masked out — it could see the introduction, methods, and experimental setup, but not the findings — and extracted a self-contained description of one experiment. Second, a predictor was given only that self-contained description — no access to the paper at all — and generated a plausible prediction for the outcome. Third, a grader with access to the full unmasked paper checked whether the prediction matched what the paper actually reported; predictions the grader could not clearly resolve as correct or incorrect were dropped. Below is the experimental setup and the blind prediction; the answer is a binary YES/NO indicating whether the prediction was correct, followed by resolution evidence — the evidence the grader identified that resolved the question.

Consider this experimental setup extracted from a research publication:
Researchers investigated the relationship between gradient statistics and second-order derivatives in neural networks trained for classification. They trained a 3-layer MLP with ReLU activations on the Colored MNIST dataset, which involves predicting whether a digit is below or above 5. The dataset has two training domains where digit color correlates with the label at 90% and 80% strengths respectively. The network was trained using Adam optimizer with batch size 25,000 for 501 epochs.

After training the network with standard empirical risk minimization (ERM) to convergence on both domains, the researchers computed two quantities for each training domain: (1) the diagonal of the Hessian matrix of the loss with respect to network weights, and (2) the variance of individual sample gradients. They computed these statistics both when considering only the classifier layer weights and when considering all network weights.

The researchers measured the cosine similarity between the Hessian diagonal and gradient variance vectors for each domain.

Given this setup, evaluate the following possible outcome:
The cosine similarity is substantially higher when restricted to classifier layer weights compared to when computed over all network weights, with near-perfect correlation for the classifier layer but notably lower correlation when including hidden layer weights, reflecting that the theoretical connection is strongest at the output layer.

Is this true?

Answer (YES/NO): NO